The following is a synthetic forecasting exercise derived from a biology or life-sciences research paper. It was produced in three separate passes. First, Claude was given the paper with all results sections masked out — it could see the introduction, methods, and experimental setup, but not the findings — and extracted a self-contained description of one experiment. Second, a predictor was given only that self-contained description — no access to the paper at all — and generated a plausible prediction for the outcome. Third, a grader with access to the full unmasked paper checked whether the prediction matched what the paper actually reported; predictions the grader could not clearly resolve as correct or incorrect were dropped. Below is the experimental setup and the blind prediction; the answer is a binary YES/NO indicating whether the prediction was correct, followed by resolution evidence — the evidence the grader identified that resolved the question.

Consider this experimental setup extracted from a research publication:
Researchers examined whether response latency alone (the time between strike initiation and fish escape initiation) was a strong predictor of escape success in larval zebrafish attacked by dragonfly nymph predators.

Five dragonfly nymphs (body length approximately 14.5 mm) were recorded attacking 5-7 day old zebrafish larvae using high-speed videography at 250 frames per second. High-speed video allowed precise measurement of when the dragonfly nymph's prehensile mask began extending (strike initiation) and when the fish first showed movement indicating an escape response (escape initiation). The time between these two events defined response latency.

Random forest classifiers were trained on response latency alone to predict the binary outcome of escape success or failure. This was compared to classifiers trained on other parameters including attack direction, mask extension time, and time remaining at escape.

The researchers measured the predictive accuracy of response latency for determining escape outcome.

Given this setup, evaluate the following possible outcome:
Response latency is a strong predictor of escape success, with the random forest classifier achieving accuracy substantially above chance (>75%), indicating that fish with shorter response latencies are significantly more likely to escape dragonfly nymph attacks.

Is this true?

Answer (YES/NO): NO